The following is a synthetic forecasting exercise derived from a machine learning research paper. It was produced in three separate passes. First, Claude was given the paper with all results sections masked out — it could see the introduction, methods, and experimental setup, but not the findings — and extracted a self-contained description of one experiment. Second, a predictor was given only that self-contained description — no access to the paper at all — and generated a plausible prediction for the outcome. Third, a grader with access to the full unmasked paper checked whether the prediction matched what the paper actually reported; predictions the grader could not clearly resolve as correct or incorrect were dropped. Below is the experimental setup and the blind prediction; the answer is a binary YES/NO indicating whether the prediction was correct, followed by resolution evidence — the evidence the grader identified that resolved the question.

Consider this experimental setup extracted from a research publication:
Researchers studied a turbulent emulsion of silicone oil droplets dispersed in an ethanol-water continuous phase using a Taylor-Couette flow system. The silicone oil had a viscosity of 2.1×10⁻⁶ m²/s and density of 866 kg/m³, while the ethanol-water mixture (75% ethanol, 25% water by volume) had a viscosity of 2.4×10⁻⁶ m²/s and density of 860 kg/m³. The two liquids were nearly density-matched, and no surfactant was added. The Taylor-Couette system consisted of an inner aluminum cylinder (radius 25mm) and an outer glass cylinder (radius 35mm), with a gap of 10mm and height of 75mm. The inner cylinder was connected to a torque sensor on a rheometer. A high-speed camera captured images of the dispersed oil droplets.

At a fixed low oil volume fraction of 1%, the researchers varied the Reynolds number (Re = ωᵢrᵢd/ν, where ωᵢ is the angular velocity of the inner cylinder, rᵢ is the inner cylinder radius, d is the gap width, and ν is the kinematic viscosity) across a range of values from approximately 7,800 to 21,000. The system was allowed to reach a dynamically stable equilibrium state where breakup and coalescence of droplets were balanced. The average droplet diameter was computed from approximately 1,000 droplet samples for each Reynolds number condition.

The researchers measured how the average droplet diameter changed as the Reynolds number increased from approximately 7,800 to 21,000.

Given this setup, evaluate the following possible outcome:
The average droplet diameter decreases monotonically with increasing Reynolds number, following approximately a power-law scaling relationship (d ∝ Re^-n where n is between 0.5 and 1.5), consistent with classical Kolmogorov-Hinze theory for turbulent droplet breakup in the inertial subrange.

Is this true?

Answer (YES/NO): YES